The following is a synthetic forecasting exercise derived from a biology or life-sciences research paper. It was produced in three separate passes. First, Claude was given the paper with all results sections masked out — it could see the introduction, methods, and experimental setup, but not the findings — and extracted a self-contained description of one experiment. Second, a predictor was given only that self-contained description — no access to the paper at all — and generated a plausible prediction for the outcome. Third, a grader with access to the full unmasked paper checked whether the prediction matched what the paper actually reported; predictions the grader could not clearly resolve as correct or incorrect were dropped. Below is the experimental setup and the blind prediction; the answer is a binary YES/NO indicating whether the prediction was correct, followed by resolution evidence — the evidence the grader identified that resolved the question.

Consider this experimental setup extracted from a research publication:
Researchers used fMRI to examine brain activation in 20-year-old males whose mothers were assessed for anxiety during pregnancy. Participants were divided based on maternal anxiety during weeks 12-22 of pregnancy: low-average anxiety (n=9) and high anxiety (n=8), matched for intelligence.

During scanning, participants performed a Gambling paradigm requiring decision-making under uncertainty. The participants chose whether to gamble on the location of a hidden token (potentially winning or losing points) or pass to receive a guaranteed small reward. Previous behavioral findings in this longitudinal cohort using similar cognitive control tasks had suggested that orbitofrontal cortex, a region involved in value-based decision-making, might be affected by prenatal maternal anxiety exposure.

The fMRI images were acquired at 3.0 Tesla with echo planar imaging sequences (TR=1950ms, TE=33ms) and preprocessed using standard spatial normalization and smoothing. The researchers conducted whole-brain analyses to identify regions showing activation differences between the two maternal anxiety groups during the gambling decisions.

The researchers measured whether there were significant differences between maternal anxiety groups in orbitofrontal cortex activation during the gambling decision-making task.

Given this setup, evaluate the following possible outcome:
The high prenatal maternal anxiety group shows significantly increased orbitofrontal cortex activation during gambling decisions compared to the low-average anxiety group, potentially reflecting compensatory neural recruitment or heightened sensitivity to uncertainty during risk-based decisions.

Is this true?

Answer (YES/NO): NO